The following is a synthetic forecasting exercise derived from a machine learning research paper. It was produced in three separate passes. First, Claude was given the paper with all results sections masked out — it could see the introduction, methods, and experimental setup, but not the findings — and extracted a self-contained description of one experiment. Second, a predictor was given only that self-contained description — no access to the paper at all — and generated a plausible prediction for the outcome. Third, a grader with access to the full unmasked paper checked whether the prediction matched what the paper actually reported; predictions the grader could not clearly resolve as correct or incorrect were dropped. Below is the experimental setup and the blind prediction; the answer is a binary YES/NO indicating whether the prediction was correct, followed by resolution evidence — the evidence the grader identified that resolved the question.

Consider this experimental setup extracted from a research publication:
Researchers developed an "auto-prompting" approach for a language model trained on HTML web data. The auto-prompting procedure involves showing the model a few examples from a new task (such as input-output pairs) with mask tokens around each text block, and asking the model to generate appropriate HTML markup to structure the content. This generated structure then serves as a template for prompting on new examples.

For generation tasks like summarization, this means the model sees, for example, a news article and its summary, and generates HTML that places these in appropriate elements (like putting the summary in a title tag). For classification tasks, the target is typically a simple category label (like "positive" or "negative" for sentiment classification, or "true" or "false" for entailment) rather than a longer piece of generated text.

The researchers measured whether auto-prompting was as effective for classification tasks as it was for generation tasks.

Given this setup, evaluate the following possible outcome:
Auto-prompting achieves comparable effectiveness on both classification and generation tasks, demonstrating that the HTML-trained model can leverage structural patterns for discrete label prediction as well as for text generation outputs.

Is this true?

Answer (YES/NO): NO